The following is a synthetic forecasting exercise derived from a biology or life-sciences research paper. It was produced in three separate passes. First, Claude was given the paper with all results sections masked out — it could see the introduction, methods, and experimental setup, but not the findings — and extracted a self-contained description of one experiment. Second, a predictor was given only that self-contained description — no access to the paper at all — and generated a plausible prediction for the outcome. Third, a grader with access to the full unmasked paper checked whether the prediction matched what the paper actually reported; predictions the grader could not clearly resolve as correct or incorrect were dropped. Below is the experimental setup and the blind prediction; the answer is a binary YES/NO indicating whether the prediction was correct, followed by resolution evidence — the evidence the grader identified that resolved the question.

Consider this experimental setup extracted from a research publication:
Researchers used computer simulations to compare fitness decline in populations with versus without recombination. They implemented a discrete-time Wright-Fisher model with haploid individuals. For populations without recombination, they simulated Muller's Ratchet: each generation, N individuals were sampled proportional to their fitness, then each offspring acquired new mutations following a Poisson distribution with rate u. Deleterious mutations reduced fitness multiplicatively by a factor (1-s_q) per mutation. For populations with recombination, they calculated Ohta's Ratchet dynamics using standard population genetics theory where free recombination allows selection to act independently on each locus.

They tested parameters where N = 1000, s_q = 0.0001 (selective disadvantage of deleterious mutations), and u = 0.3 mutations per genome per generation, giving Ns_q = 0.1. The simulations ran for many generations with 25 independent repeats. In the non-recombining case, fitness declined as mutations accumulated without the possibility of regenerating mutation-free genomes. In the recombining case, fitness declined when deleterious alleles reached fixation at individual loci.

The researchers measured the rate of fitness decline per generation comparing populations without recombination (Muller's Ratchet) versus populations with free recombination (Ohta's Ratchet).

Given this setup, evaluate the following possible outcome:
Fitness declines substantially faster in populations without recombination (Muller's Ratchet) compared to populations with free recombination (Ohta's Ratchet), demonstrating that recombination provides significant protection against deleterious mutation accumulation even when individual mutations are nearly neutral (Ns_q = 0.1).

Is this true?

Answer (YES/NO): NO